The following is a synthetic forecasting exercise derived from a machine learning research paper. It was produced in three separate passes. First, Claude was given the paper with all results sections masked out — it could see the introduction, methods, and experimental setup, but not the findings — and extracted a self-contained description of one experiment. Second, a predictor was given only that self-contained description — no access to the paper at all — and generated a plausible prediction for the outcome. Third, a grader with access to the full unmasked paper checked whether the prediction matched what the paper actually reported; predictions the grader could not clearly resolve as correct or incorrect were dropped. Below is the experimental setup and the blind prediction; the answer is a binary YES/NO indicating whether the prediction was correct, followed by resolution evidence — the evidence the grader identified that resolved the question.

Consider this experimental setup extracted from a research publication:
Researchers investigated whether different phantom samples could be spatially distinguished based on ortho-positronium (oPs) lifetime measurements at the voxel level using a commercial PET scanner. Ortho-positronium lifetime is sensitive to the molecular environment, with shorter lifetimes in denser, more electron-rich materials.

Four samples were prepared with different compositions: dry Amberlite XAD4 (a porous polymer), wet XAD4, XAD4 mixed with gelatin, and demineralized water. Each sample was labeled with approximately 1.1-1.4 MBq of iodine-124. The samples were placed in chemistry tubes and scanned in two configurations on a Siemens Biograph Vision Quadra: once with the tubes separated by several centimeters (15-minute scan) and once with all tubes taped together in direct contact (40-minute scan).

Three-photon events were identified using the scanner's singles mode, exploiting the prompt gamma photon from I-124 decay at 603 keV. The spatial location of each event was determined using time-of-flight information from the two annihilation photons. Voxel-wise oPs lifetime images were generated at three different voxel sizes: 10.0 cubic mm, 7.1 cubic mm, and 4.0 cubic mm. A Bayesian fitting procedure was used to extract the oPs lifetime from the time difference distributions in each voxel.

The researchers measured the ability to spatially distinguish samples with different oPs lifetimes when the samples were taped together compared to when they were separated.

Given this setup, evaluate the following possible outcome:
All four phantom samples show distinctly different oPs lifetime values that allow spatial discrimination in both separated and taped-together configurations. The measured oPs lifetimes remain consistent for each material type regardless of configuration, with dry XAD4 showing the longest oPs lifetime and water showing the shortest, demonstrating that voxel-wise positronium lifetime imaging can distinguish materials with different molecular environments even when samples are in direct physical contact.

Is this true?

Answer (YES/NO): NO